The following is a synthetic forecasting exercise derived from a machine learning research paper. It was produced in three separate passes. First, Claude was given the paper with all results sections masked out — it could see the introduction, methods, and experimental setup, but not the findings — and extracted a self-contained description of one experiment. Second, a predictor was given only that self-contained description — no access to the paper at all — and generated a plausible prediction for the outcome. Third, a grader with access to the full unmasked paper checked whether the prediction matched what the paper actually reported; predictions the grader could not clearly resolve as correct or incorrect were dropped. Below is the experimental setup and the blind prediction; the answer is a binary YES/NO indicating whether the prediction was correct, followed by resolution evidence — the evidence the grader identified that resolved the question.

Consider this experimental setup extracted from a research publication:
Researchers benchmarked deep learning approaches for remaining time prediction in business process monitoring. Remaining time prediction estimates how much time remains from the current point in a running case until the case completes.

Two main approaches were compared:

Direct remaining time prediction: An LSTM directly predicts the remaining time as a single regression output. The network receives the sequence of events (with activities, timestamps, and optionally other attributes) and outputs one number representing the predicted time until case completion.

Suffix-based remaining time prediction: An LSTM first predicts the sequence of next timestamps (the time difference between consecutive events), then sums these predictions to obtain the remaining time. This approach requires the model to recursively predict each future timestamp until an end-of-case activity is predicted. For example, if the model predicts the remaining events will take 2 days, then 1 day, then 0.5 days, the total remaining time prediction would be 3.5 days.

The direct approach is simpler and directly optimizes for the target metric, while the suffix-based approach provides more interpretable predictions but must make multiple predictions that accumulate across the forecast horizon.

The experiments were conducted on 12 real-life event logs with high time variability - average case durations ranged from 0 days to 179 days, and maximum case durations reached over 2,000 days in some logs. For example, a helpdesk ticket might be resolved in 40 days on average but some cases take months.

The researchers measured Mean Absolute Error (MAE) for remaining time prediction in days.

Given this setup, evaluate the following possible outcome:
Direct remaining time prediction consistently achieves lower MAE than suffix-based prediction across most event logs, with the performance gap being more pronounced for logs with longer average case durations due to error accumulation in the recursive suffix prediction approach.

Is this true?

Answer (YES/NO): NO